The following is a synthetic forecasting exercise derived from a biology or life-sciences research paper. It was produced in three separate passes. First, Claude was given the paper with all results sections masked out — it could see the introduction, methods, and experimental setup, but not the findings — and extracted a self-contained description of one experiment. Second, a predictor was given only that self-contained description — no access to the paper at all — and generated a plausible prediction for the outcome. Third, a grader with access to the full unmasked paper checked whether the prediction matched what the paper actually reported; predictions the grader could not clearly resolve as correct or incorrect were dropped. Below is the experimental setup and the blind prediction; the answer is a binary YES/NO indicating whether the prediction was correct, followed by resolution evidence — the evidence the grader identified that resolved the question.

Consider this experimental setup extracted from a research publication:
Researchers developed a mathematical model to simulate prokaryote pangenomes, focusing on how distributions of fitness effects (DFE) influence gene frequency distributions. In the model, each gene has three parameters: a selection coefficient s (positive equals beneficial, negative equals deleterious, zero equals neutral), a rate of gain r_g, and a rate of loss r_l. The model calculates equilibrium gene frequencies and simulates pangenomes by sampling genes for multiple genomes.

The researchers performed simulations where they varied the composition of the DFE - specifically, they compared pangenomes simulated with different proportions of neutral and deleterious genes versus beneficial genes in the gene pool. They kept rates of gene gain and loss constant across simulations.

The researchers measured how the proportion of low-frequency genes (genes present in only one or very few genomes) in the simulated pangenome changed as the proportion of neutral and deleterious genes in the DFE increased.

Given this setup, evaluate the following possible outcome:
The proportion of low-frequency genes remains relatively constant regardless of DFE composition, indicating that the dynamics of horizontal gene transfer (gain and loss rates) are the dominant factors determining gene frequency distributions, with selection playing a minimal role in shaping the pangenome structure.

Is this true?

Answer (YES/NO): NO